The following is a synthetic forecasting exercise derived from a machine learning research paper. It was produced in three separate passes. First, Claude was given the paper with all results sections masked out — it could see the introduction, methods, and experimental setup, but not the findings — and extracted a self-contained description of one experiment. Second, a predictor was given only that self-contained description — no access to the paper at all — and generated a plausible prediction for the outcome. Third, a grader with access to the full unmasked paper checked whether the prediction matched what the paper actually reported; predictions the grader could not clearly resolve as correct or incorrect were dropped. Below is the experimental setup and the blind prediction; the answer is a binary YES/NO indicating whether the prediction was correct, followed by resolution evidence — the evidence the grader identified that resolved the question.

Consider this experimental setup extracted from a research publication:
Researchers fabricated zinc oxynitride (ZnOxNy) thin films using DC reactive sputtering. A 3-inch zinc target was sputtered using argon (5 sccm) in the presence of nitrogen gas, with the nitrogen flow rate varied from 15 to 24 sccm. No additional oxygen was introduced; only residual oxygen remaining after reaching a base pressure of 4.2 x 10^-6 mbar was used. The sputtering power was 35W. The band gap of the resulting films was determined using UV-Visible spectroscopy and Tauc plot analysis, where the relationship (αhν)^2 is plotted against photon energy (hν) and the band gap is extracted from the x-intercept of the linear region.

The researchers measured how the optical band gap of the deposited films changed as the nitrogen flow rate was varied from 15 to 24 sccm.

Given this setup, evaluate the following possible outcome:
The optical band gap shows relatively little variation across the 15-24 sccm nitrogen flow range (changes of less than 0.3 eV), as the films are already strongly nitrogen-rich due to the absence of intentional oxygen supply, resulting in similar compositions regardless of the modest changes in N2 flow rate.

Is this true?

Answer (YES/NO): NO